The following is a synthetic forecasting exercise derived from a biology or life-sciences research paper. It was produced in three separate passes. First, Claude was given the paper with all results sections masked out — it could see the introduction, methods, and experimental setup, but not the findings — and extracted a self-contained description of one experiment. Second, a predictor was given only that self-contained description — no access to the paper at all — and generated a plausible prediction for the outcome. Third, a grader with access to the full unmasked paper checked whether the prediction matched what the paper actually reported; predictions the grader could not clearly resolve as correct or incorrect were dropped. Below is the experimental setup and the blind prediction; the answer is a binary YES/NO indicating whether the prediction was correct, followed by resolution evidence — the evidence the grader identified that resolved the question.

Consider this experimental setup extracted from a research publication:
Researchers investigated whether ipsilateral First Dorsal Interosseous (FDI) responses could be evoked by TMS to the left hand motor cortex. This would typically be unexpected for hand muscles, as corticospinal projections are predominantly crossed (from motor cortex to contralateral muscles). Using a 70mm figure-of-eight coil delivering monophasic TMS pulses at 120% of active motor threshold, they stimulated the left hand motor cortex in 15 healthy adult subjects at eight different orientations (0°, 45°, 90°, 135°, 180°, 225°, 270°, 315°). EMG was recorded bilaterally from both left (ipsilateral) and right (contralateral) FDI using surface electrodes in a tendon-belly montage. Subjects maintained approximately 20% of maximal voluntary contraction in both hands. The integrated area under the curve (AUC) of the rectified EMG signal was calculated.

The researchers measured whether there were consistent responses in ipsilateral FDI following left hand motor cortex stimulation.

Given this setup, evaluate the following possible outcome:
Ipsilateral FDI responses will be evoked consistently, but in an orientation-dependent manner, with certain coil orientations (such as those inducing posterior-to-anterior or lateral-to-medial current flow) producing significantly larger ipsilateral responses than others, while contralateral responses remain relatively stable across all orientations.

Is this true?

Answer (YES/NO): NO